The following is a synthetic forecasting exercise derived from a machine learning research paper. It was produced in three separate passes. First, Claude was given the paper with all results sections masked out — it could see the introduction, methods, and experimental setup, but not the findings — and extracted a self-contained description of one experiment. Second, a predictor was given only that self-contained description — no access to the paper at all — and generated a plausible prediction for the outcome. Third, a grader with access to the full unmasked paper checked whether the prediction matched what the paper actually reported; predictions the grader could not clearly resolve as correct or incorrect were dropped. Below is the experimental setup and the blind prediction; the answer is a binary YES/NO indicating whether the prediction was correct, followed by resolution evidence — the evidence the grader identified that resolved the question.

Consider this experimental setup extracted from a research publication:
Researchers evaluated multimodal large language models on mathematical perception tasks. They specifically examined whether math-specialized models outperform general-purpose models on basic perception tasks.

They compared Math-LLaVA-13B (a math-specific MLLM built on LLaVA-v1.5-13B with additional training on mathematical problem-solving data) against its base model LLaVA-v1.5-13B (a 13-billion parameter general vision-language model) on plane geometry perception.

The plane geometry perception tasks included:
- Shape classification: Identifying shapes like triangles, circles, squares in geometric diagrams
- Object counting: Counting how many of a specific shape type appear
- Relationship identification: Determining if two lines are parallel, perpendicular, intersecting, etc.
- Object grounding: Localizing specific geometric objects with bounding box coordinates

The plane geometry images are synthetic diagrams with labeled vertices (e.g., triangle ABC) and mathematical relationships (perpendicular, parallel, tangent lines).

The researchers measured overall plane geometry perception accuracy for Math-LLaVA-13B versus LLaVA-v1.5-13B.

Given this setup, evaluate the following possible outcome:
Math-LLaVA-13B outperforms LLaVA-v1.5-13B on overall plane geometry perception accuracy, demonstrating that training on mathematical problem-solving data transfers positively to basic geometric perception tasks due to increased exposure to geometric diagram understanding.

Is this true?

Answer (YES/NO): NO